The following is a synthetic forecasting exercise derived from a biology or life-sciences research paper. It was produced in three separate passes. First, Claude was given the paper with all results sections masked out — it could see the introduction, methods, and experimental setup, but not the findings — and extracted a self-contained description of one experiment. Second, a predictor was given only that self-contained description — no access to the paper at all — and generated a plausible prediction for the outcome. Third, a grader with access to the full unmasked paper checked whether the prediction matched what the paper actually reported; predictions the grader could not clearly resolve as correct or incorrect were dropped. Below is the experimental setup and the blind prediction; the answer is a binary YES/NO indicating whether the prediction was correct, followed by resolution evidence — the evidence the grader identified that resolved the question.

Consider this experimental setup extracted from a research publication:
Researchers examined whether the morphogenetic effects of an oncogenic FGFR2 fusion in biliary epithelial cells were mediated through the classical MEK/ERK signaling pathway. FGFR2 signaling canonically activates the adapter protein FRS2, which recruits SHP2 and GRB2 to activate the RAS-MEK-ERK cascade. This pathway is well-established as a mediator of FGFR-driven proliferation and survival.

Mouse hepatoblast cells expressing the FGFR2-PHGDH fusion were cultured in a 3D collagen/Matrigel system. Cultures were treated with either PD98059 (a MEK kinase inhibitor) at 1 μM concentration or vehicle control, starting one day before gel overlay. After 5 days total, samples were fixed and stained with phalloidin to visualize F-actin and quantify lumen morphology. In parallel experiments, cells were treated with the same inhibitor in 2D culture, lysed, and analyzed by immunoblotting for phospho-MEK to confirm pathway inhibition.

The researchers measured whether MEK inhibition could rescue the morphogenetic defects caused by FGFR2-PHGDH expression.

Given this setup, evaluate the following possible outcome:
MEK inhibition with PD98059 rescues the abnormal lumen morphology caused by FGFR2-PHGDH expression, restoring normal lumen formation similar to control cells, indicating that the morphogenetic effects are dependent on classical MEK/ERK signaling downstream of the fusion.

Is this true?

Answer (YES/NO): NO